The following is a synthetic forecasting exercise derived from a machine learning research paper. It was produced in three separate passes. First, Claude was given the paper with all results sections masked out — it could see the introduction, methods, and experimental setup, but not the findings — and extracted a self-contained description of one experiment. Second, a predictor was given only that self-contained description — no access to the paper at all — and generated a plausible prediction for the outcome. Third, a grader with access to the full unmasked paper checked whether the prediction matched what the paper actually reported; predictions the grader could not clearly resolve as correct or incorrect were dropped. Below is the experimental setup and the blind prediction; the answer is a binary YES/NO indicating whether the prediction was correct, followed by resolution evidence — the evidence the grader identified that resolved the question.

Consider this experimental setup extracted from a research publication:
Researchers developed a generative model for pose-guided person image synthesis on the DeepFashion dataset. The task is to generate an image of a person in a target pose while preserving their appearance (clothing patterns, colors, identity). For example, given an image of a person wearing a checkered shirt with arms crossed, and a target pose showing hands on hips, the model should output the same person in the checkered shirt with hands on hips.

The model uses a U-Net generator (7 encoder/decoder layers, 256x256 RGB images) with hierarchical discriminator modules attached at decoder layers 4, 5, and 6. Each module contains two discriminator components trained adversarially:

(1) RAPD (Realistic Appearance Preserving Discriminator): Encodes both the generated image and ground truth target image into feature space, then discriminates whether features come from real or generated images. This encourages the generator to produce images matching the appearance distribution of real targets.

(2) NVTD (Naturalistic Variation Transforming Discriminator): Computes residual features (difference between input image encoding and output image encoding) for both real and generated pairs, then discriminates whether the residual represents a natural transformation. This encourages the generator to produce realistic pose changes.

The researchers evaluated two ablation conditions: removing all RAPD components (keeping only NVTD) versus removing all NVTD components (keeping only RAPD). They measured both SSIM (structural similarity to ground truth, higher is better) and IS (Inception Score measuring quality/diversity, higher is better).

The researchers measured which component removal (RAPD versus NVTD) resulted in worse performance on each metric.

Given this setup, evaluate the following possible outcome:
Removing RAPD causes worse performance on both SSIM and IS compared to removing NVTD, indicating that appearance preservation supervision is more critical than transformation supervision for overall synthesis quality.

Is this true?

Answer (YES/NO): YES